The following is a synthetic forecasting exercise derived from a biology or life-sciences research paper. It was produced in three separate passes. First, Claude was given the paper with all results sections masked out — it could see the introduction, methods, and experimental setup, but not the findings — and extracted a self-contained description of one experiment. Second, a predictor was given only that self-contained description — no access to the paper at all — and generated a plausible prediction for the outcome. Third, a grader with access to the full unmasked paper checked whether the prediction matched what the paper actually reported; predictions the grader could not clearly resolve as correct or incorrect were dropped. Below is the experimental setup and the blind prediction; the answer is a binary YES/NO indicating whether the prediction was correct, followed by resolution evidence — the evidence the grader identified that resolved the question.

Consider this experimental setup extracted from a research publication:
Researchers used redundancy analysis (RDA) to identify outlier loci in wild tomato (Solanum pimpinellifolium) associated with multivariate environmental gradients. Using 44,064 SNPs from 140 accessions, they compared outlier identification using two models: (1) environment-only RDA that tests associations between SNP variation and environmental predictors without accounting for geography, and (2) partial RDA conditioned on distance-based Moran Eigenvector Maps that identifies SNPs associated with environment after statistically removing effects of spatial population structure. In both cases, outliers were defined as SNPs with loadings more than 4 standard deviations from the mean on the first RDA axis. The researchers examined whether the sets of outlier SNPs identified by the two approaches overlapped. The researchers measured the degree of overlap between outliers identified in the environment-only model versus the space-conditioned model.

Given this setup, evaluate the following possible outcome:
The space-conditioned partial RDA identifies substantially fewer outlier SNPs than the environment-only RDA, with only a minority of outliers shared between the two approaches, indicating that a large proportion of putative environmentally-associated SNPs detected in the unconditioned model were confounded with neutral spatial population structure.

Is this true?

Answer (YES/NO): NO